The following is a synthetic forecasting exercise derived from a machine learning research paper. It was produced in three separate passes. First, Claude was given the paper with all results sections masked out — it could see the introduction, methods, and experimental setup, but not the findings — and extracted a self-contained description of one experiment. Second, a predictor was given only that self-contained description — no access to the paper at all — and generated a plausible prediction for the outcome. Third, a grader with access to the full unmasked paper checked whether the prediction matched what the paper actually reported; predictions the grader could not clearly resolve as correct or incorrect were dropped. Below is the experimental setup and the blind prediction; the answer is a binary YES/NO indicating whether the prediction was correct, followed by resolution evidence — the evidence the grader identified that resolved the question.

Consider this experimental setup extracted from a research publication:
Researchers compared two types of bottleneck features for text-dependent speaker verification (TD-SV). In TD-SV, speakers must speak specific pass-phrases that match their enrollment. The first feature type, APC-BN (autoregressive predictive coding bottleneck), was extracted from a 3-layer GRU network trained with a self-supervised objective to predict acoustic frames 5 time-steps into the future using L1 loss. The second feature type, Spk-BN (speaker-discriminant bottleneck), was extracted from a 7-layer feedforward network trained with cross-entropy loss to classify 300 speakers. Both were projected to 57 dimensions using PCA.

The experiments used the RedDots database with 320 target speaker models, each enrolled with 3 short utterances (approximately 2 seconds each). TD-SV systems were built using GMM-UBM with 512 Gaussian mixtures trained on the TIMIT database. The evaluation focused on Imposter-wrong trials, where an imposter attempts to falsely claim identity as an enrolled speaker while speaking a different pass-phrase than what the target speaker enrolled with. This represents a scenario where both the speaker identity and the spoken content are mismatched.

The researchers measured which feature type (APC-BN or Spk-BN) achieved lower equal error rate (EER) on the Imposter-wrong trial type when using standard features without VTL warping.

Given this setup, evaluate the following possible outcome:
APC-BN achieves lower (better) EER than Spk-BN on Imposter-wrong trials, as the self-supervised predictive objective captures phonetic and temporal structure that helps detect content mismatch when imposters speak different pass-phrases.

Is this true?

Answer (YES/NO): YES